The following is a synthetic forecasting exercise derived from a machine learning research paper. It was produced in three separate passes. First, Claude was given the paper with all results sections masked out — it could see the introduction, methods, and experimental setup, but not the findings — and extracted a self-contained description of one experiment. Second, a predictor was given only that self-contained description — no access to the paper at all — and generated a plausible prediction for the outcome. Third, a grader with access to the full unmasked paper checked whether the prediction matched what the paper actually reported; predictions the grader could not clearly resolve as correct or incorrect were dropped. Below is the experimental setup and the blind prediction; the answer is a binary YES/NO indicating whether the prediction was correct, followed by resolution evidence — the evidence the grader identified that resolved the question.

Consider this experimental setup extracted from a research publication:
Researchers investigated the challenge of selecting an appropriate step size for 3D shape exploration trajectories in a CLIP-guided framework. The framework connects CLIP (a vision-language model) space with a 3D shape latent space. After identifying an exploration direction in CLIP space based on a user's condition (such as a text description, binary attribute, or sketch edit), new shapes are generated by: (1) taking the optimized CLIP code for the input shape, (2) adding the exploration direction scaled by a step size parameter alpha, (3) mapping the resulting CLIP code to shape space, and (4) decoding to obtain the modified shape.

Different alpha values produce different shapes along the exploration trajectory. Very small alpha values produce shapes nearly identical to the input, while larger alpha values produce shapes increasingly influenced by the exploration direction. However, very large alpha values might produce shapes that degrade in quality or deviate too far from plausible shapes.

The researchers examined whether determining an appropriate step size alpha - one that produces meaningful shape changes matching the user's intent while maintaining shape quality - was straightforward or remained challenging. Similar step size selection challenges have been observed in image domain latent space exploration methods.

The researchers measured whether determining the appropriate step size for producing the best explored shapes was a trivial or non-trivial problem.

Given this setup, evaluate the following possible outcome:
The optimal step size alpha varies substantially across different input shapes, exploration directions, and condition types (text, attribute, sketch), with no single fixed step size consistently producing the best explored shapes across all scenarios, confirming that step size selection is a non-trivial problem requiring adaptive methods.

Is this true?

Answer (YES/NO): YES